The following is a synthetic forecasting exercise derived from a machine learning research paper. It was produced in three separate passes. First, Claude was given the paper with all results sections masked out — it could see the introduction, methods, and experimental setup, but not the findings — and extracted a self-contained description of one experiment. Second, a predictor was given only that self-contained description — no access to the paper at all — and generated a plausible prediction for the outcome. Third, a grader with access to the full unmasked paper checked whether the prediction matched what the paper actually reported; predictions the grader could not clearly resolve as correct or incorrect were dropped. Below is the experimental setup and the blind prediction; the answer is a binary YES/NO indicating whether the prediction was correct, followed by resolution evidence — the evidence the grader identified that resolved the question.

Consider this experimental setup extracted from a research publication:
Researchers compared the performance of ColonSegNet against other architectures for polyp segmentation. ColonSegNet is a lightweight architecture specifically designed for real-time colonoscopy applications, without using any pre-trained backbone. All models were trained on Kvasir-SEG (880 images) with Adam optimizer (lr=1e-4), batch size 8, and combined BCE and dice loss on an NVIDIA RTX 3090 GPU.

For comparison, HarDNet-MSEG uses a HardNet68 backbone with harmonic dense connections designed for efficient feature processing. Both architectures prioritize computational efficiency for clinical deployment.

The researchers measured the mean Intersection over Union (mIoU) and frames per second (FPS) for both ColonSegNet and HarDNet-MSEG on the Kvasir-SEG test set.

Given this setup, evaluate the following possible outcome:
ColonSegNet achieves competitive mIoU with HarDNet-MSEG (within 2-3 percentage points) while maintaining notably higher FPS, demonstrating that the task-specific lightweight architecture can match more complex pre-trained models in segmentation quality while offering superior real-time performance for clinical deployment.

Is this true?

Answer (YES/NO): NO